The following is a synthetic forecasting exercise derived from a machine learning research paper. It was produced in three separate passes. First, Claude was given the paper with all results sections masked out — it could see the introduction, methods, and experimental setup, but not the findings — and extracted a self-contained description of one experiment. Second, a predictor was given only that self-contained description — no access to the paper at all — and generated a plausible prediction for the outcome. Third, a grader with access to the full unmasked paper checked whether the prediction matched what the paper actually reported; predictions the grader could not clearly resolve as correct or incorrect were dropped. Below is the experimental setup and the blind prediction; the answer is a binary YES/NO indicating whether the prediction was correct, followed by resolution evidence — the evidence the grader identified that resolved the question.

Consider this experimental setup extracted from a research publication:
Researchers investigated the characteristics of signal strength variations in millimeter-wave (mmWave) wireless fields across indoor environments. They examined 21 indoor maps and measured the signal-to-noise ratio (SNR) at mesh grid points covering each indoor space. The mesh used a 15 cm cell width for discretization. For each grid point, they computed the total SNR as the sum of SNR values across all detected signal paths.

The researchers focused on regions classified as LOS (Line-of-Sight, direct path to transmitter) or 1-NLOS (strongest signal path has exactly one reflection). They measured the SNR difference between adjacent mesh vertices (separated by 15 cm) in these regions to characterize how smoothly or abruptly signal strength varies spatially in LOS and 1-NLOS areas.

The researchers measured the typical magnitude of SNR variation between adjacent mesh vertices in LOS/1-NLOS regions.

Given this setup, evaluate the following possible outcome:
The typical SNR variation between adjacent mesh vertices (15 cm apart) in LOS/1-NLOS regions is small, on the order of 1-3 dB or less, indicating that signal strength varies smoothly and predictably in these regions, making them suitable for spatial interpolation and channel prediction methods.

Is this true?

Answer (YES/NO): YES